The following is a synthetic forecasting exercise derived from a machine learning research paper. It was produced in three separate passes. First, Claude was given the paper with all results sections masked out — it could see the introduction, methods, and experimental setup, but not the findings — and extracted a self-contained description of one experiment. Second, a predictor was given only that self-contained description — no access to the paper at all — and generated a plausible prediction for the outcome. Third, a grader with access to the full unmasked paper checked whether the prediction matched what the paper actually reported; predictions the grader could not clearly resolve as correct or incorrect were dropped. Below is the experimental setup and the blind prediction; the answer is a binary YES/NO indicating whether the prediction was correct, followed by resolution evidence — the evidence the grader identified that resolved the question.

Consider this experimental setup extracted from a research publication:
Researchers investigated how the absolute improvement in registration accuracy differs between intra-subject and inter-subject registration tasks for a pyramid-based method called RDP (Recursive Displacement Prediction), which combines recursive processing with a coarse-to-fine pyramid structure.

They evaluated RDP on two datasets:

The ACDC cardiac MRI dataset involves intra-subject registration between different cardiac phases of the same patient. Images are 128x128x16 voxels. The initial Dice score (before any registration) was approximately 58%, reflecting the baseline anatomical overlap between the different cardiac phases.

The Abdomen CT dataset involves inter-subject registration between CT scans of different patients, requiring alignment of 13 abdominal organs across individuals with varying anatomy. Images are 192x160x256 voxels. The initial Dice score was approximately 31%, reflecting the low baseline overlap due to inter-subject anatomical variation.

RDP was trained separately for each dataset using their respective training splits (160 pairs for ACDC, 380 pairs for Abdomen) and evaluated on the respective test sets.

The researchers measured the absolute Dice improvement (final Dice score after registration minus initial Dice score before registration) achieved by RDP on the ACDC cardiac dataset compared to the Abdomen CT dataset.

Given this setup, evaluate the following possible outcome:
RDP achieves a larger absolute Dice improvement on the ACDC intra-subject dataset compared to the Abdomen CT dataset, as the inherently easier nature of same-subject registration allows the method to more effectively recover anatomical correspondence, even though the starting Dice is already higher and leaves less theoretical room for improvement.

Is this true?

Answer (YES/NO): NO